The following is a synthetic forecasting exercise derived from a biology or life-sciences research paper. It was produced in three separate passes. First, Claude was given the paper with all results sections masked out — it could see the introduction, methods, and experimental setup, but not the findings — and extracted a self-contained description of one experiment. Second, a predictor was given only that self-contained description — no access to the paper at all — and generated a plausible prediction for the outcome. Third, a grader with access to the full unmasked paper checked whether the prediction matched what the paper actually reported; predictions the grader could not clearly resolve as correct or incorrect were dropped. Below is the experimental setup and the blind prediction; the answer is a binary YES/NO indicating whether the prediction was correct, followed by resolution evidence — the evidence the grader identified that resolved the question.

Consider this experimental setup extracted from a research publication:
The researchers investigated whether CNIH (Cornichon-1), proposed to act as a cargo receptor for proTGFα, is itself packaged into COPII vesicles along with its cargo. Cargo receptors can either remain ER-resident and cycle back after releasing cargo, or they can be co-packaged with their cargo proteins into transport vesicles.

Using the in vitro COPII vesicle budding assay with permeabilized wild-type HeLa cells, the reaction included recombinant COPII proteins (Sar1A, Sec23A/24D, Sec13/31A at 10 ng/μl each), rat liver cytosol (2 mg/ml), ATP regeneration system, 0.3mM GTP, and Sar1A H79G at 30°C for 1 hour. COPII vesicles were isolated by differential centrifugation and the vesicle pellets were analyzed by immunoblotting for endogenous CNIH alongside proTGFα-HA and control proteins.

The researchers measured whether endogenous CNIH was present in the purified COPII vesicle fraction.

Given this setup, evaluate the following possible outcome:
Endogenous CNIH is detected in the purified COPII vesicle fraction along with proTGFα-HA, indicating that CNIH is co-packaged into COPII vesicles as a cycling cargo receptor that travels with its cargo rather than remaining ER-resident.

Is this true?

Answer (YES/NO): YES